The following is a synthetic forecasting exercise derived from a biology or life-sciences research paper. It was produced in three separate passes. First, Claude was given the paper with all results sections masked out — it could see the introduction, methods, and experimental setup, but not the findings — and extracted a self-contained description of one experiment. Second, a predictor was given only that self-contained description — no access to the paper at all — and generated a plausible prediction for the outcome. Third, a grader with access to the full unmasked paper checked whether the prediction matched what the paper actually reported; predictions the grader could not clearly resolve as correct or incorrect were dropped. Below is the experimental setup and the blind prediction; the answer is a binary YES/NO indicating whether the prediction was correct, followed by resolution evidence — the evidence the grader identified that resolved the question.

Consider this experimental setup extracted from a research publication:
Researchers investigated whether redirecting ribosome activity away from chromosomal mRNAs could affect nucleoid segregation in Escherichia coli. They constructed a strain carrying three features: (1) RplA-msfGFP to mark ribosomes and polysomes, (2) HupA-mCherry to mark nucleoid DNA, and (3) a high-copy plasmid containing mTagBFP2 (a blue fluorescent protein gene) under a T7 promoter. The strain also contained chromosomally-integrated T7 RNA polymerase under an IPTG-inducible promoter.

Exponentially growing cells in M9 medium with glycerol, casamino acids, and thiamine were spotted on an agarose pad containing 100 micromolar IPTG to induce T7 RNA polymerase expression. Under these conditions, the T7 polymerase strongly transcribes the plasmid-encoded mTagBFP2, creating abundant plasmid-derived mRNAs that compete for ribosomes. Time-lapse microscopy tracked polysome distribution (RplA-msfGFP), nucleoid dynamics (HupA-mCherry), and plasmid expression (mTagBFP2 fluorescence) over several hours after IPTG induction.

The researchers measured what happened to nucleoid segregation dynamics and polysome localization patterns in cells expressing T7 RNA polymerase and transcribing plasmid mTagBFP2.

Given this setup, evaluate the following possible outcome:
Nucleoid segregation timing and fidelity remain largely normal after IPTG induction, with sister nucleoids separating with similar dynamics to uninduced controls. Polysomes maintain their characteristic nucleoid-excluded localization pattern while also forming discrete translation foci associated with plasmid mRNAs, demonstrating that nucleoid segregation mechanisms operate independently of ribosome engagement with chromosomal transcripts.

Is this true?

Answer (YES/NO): NO